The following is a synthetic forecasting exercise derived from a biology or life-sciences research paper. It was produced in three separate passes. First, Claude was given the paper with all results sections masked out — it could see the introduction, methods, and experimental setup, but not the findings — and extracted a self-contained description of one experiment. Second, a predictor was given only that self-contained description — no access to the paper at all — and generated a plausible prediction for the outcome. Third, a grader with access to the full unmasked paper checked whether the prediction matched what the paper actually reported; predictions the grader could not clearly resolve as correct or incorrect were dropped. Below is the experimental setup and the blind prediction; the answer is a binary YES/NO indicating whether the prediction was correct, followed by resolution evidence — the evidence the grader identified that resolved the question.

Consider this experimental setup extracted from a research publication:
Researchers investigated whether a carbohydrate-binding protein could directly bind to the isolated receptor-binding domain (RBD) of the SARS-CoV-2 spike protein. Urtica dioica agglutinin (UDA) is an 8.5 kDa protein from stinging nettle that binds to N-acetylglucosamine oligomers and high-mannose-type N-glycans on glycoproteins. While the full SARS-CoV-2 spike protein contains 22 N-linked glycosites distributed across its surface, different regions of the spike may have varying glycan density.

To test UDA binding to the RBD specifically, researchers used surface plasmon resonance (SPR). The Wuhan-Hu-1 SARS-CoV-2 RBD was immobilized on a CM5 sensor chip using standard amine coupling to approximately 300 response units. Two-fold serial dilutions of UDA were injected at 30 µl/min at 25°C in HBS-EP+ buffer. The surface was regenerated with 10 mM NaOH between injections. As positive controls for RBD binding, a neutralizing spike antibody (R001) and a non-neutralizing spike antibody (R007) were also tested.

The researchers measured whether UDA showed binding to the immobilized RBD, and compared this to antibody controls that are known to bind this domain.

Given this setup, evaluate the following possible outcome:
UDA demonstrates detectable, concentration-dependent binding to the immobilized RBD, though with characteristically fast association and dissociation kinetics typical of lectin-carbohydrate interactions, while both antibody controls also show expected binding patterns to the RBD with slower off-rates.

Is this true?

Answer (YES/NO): NO